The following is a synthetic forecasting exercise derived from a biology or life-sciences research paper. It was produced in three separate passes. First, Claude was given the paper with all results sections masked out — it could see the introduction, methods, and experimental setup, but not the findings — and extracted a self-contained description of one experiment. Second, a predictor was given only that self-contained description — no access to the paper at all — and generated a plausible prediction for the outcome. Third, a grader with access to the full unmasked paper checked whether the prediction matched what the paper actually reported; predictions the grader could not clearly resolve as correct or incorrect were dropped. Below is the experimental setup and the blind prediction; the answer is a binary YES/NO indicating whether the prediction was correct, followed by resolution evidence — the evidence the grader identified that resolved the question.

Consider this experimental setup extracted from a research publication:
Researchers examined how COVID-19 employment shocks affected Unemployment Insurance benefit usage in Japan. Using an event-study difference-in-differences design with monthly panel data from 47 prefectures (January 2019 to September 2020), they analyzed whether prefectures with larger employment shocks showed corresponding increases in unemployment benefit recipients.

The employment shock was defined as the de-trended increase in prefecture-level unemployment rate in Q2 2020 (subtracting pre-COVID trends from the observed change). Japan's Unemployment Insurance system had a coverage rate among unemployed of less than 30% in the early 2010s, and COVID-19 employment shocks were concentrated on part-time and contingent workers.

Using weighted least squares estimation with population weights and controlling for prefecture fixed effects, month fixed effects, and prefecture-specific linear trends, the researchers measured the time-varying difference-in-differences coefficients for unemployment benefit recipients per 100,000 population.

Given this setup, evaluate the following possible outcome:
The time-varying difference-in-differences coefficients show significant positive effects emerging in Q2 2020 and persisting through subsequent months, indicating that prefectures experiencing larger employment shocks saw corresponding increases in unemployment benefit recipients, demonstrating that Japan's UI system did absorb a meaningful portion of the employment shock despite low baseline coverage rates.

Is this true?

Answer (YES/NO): NO